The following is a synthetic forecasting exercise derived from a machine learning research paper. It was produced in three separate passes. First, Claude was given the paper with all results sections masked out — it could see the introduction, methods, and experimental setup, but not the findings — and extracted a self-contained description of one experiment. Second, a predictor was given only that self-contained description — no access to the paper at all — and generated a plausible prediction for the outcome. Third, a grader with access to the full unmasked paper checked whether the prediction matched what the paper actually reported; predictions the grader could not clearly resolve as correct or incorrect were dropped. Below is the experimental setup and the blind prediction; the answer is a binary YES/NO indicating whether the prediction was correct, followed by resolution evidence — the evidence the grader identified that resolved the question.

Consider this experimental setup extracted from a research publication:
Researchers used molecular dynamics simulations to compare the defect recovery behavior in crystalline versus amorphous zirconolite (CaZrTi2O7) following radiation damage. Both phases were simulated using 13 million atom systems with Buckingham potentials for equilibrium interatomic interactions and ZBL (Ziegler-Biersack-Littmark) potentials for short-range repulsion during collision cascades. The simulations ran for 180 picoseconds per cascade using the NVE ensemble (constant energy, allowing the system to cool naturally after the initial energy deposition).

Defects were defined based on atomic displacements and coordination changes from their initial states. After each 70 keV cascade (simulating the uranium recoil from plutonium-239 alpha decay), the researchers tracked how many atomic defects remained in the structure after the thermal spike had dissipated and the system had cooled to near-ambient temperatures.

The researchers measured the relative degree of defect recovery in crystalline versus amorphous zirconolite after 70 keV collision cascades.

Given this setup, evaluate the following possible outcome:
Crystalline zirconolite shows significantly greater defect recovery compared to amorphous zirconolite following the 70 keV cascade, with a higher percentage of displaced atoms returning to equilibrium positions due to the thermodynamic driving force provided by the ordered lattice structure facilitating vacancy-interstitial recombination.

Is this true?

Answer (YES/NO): YES